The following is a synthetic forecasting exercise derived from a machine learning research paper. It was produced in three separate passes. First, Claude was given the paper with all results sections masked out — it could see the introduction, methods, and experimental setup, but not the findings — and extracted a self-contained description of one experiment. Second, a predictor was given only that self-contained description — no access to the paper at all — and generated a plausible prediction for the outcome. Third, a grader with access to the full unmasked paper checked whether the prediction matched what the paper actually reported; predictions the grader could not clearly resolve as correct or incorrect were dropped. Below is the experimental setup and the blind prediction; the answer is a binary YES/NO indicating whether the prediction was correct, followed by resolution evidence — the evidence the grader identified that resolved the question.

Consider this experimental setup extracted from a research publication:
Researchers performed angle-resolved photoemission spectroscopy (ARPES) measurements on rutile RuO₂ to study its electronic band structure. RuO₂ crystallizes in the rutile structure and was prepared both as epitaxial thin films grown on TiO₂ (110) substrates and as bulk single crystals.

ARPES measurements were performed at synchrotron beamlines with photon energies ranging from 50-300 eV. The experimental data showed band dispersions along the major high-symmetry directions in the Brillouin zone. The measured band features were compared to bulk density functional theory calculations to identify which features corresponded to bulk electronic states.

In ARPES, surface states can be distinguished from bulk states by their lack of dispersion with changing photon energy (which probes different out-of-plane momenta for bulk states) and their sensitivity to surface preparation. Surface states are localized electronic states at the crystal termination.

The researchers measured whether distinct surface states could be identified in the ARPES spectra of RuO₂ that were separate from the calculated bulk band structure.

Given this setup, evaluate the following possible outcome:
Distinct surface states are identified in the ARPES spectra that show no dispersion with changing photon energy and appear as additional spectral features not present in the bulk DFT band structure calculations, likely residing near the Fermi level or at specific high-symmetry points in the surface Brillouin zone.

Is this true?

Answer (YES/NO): YES